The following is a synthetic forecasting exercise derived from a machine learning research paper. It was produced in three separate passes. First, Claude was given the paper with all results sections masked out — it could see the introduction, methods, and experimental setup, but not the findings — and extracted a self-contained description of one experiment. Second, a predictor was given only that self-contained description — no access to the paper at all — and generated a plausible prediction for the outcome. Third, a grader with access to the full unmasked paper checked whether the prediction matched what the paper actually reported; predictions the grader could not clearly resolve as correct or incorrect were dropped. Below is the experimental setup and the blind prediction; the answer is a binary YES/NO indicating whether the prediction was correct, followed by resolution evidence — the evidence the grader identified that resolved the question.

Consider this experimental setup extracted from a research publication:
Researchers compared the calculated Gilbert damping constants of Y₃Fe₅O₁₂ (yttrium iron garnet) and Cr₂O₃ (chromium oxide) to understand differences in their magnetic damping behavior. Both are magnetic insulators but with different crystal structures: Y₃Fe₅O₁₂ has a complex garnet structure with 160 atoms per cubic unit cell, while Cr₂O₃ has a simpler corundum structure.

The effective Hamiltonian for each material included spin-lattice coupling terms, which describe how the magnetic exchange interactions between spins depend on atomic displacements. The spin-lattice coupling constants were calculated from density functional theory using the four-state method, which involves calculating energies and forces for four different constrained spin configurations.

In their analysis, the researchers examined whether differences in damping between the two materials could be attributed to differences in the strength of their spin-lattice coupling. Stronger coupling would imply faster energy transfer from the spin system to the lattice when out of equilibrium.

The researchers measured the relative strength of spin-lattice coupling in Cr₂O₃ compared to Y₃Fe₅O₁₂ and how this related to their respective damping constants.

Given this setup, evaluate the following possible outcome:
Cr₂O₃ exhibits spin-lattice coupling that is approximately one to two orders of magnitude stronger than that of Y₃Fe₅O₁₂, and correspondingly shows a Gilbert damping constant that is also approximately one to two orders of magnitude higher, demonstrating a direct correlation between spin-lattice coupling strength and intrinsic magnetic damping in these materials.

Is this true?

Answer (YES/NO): NO